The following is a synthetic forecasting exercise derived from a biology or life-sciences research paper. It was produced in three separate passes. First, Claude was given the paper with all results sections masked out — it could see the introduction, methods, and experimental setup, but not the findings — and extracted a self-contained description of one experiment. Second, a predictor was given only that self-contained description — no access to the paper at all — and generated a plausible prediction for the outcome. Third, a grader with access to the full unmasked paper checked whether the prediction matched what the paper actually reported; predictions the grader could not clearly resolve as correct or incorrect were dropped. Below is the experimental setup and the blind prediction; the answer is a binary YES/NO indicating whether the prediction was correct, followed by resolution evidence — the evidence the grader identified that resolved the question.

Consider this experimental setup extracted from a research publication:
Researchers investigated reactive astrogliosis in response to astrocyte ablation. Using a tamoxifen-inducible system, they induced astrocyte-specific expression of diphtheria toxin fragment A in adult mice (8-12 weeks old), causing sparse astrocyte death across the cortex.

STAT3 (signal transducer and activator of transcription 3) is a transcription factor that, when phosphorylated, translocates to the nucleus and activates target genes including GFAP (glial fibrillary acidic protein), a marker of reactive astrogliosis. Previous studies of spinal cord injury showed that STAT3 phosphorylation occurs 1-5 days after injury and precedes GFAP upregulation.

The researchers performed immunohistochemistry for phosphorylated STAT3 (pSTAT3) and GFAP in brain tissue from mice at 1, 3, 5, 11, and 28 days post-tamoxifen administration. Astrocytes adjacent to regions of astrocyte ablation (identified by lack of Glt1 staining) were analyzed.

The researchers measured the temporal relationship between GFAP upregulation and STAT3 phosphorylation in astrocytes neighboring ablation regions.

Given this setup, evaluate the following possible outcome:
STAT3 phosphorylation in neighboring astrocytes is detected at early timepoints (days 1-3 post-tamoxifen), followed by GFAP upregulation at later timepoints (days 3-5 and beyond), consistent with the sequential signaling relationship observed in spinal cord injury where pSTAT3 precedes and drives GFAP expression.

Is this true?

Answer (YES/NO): NO